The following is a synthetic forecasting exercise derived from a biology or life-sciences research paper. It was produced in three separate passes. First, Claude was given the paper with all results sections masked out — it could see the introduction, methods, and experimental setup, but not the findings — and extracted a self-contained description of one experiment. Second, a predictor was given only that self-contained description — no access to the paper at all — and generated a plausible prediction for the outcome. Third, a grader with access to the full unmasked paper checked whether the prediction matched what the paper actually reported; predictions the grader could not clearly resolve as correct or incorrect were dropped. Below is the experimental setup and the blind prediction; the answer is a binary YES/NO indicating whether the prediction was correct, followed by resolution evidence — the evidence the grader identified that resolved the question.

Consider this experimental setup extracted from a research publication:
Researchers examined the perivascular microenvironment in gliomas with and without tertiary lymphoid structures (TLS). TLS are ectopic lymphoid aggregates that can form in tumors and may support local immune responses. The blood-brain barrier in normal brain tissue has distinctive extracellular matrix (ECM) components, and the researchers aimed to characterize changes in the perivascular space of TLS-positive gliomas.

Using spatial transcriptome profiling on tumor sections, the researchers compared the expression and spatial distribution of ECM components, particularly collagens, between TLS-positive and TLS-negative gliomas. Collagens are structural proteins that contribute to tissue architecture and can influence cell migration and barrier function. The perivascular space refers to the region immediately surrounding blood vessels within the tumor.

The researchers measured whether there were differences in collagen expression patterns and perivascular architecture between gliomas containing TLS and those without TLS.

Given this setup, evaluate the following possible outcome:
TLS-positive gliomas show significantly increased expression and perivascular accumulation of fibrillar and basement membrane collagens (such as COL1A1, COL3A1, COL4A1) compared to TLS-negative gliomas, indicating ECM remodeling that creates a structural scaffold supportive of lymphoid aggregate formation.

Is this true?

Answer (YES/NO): NO